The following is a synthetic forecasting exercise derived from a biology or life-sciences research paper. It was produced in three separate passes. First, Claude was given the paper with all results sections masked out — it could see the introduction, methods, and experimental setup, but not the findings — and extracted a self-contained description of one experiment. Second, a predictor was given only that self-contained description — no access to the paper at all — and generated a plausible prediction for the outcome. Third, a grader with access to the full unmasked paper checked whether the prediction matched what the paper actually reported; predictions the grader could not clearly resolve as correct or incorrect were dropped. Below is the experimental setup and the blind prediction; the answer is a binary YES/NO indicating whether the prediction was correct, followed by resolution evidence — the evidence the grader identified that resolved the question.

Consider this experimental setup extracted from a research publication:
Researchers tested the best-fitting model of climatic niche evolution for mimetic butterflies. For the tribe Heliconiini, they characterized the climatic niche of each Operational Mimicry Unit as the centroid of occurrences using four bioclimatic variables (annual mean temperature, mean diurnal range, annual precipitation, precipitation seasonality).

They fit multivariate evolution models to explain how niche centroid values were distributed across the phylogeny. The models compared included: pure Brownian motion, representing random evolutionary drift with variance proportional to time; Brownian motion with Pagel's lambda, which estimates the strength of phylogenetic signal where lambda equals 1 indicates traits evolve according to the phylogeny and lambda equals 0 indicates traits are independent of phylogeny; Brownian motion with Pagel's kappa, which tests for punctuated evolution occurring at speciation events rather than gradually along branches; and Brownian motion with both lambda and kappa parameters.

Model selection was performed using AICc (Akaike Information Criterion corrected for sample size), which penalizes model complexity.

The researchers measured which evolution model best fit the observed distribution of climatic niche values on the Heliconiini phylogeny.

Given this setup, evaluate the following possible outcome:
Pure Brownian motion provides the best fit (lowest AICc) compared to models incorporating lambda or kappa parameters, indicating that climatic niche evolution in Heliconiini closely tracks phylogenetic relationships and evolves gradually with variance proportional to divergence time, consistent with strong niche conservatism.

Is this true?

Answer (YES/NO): NO